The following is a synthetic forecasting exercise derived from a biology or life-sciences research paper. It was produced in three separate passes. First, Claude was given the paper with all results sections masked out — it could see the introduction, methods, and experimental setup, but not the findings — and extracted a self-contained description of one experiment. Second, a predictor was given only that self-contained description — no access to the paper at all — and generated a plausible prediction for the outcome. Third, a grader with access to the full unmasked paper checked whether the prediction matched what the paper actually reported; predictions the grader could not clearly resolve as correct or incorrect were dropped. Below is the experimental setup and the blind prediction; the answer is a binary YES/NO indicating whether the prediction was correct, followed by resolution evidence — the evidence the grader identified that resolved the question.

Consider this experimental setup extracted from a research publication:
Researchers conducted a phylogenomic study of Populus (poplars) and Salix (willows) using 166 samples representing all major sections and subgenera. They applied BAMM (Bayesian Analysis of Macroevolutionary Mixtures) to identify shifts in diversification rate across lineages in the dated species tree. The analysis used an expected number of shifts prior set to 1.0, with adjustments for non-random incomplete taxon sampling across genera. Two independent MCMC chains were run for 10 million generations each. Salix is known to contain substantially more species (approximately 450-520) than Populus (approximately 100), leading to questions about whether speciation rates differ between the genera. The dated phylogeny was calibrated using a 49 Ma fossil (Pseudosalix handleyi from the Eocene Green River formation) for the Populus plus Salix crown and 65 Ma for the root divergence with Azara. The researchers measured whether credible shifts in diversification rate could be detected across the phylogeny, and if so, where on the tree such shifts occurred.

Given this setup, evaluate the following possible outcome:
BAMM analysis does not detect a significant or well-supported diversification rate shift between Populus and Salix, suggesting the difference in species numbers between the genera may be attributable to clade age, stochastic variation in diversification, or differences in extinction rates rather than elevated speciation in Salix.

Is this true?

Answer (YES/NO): NO